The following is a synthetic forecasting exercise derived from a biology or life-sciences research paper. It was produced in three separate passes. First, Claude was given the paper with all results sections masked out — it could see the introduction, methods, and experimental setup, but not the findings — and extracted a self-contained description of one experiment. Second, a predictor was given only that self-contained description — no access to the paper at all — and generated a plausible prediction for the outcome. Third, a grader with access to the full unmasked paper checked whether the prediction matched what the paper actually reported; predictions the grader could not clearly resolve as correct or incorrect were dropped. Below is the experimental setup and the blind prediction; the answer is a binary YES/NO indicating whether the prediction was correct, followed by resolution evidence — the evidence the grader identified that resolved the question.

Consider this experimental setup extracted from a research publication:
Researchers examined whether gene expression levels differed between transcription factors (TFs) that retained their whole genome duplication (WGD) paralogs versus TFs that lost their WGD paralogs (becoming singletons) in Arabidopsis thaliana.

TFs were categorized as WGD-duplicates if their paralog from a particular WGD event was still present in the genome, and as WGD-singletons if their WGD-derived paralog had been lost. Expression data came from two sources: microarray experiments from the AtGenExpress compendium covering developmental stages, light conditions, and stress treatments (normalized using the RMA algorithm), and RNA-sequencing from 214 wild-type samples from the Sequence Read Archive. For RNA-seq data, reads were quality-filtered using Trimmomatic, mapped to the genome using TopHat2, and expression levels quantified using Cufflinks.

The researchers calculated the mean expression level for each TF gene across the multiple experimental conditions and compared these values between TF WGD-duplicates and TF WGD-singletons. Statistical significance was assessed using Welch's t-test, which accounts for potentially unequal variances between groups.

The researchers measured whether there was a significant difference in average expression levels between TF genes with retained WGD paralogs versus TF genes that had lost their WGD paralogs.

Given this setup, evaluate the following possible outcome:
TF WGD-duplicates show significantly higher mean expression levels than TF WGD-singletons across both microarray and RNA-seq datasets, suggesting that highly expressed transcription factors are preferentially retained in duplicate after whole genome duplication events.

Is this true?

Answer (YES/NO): NO